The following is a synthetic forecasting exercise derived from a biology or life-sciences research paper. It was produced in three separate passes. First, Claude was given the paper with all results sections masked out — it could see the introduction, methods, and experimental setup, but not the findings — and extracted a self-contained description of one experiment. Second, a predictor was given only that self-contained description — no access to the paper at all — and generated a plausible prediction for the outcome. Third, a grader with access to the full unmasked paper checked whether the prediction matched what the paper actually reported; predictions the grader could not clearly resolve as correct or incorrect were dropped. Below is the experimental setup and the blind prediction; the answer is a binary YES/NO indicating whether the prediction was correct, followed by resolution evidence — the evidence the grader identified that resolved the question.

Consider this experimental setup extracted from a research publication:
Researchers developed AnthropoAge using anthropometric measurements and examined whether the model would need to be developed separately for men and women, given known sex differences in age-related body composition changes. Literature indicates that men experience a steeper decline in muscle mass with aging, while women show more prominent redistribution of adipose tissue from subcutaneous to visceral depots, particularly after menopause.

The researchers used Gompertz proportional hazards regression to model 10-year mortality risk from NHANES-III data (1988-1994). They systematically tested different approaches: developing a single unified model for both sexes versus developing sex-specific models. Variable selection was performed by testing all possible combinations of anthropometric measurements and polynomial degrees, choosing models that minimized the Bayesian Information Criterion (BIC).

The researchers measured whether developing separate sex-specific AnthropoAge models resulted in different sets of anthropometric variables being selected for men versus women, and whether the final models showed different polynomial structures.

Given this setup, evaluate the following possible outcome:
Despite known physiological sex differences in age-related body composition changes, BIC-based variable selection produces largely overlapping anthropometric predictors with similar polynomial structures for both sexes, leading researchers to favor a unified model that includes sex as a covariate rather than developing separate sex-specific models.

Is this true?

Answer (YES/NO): NO